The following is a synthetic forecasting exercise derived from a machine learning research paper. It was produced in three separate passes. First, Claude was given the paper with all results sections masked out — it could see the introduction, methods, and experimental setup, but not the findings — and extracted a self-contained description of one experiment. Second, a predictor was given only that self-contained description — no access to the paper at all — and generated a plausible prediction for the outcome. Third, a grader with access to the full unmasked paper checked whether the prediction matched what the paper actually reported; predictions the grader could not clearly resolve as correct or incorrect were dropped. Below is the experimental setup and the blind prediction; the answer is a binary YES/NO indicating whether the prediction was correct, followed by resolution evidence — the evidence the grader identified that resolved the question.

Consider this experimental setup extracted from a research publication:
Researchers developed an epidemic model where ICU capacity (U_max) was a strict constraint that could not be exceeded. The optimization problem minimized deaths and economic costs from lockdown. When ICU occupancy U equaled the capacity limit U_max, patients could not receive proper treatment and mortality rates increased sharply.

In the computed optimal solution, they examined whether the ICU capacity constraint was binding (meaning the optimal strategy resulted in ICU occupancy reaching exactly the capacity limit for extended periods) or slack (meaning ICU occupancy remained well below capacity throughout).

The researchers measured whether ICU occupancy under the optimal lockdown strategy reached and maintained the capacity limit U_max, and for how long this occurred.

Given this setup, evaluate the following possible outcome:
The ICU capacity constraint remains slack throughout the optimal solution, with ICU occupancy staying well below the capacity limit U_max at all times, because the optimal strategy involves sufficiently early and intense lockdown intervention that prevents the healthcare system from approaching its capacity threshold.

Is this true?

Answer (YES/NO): NO